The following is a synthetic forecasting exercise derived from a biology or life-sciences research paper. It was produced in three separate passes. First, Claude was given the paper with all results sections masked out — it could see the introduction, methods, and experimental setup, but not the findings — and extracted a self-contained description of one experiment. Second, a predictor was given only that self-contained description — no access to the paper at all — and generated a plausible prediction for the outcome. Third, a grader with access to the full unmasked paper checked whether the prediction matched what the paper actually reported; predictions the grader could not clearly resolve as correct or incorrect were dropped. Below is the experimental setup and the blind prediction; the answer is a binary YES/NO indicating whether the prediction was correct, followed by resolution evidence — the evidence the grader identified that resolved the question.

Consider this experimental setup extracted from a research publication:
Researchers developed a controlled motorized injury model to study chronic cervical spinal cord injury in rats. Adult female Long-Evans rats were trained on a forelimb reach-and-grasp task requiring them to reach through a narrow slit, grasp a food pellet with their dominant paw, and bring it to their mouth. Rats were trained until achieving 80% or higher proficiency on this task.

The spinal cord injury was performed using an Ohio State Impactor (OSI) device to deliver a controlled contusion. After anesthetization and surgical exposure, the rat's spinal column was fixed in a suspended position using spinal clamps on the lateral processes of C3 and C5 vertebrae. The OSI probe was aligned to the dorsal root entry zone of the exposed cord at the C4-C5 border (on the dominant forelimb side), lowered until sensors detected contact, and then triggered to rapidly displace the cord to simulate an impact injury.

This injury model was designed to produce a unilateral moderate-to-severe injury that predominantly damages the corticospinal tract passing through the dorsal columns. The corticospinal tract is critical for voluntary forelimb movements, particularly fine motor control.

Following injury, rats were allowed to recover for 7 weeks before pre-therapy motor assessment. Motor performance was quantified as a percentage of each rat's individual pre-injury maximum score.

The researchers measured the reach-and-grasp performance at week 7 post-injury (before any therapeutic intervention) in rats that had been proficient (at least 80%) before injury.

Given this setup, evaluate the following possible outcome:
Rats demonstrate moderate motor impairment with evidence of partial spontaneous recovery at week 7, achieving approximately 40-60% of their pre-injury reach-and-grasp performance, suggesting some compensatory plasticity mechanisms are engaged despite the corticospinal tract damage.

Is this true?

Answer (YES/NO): NO